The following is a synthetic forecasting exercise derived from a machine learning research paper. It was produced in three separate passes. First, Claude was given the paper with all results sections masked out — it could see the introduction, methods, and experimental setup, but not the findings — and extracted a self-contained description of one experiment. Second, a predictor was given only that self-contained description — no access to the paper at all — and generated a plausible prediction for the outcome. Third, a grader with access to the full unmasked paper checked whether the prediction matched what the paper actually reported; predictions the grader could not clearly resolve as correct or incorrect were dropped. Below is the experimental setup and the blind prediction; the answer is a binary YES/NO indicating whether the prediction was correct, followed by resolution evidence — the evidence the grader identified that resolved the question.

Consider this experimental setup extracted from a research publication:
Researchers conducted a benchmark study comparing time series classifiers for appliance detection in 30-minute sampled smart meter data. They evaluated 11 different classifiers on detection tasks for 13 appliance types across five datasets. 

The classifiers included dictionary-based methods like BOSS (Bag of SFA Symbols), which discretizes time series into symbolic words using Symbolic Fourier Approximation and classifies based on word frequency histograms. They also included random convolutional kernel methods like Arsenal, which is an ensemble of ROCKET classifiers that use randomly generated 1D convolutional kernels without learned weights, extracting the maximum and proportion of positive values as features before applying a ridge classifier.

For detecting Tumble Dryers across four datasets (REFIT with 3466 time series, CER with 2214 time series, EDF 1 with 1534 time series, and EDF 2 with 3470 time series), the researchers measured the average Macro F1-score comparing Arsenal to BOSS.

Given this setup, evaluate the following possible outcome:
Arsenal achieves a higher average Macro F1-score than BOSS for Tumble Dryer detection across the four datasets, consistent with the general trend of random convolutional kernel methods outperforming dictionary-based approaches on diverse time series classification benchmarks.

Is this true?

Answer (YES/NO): YES